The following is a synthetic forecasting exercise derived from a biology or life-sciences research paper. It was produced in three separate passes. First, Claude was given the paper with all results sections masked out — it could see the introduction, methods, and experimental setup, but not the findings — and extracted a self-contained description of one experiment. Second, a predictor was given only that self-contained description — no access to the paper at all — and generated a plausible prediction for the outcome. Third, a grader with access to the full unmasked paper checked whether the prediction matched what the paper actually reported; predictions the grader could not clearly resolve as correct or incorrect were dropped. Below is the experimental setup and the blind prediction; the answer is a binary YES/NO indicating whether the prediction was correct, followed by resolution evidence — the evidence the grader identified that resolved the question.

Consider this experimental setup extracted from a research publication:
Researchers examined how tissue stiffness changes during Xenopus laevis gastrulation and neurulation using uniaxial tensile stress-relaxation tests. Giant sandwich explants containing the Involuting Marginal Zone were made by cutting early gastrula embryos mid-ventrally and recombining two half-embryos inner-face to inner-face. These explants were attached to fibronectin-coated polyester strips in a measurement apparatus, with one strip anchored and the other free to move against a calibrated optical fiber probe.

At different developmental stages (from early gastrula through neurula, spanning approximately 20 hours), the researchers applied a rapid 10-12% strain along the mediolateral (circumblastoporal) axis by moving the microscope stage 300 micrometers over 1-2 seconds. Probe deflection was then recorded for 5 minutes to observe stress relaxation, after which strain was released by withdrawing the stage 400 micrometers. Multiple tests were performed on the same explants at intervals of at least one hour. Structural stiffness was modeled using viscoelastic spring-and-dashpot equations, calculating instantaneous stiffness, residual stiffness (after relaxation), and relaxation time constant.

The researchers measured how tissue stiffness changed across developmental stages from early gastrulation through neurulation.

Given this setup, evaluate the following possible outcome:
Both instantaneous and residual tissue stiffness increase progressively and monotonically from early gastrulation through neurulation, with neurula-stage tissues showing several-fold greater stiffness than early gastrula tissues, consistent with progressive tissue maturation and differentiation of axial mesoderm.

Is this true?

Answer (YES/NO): NO